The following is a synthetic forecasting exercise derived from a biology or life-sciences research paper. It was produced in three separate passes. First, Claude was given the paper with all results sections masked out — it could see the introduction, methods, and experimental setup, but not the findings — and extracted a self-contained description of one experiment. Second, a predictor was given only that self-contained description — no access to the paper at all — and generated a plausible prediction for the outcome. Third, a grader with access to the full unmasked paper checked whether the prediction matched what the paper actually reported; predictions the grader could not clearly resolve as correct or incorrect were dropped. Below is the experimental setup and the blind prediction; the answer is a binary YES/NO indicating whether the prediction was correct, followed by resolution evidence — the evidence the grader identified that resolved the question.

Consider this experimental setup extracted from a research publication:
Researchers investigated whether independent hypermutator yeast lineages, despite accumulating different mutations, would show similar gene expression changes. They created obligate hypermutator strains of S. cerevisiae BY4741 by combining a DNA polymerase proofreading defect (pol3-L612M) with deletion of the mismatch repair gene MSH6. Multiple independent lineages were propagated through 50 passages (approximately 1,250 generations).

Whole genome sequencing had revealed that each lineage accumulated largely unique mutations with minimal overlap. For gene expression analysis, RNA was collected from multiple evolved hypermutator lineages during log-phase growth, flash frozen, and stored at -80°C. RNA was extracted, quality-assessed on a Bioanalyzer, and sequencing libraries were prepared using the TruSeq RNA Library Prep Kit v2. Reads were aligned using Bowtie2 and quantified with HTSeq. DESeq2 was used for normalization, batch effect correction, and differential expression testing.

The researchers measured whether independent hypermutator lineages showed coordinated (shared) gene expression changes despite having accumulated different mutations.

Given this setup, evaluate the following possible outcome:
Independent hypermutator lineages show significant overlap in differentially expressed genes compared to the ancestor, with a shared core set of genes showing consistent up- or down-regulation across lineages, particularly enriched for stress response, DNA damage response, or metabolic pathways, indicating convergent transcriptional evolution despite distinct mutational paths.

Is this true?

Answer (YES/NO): NO